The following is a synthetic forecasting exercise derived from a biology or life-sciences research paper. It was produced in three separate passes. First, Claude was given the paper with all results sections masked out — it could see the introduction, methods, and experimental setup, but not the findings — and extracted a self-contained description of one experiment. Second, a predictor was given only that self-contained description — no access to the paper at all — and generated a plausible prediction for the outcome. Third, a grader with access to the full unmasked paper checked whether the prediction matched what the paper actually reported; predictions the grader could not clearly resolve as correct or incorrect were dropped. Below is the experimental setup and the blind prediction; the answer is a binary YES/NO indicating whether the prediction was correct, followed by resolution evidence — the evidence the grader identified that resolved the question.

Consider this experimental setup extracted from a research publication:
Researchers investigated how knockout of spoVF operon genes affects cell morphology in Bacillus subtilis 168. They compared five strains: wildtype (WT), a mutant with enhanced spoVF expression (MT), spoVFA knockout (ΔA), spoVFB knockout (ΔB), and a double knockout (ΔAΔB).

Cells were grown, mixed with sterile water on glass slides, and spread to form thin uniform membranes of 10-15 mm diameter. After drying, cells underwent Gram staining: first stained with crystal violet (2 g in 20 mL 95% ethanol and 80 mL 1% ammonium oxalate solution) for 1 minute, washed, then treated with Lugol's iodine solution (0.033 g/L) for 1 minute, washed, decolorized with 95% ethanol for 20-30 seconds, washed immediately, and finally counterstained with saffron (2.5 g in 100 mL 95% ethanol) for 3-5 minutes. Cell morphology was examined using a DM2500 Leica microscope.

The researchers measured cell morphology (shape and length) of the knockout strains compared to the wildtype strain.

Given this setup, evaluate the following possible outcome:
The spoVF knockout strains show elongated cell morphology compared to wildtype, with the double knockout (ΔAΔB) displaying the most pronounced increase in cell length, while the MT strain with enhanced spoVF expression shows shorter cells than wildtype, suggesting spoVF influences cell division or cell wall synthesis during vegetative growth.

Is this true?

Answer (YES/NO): NO